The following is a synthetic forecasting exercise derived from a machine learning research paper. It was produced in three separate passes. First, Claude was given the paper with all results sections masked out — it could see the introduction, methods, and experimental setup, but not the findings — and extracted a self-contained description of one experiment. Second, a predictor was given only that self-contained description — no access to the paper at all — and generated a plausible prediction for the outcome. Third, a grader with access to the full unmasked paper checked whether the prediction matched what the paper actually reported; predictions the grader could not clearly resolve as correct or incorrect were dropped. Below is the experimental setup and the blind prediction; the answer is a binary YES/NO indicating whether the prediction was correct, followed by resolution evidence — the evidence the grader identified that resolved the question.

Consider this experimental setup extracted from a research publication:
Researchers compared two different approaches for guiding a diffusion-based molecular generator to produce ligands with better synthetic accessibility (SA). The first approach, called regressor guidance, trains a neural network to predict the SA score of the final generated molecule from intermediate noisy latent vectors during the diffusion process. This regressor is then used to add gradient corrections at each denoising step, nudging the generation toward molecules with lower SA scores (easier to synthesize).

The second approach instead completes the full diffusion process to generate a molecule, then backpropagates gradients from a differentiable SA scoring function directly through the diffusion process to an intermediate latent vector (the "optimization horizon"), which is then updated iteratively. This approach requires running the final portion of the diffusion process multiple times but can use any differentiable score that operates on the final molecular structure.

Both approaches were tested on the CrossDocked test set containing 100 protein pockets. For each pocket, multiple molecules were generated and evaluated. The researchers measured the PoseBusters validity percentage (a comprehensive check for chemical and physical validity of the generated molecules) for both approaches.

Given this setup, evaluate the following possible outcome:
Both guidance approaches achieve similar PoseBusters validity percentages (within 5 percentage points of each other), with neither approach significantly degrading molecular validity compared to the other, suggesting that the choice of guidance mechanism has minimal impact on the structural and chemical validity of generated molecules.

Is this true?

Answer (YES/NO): NO